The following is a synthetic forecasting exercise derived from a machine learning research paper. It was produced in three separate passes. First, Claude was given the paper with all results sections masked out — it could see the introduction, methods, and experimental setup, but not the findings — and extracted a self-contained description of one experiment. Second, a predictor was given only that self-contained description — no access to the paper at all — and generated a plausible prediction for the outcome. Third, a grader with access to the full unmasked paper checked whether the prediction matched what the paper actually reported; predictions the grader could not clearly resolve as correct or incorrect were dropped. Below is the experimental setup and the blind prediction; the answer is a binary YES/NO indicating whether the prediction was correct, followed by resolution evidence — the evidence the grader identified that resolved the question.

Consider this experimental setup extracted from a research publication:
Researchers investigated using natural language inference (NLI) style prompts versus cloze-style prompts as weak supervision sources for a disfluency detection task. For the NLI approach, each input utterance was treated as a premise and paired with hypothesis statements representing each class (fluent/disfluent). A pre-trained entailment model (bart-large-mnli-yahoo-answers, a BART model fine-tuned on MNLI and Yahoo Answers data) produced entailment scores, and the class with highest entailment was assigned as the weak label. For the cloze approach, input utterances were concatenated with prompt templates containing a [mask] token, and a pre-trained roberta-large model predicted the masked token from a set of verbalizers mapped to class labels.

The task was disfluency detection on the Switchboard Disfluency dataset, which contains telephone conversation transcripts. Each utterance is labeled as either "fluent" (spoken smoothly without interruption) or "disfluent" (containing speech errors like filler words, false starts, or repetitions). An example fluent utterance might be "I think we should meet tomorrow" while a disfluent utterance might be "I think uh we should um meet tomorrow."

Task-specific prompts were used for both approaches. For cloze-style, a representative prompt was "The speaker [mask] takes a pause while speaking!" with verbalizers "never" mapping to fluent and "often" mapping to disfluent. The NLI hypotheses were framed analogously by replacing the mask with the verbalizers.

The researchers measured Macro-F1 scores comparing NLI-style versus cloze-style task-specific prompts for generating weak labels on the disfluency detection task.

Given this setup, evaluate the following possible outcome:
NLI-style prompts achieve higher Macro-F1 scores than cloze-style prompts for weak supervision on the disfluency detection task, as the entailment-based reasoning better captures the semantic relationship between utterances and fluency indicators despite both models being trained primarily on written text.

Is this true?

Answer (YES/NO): NO